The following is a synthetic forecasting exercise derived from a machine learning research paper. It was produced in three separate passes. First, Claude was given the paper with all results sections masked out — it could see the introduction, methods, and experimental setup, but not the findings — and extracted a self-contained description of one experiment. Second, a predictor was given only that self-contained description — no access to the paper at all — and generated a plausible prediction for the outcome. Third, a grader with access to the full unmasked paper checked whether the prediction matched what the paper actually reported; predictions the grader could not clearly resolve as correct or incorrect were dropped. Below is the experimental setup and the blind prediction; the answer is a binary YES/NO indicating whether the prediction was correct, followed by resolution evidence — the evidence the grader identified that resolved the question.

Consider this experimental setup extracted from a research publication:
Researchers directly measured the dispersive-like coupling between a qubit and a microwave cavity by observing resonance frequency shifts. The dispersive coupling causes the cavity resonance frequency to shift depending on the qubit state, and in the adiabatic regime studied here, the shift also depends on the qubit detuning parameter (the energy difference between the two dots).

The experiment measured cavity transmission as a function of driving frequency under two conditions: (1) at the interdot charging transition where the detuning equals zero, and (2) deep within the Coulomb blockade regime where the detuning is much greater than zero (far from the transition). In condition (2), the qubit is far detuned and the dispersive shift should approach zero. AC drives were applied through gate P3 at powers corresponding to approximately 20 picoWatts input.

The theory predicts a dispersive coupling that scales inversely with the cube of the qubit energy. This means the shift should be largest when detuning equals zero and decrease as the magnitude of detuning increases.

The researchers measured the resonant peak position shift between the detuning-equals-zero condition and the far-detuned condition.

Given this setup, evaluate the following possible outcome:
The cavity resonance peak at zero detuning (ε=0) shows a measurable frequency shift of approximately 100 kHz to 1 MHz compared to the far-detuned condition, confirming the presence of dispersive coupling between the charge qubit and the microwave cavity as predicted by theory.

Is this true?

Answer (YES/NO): NO